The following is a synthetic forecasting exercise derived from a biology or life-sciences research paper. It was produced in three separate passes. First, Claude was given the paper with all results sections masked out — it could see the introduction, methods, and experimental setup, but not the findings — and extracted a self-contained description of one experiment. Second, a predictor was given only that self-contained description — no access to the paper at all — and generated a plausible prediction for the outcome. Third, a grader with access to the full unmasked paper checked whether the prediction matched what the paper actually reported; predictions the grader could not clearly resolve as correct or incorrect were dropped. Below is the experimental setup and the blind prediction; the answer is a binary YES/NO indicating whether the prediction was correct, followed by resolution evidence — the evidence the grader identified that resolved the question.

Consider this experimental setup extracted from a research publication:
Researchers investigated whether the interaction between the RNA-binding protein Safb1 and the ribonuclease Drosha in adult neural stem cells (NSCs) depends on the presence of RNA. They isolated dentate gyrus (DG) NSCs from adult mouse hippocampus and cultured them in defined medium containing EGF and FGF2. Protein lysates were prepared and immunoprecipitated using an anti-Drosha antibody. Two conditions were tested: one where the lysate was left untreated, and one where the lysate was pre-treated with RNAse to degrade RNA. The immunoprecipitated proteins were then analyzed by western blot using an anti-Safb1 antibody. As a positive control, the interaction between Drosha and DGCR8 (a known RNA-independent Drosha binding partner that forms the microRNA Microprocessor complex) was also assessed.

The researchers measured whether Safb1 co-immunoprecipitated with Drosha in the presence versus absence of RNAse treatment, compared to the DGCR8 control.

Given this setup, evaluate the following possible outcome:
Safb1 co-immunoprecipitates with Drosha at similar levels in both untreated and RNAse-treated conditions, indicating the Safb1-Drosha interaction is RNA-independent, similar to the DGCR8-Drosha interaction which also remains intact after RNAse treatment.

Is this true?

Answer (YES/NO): YES